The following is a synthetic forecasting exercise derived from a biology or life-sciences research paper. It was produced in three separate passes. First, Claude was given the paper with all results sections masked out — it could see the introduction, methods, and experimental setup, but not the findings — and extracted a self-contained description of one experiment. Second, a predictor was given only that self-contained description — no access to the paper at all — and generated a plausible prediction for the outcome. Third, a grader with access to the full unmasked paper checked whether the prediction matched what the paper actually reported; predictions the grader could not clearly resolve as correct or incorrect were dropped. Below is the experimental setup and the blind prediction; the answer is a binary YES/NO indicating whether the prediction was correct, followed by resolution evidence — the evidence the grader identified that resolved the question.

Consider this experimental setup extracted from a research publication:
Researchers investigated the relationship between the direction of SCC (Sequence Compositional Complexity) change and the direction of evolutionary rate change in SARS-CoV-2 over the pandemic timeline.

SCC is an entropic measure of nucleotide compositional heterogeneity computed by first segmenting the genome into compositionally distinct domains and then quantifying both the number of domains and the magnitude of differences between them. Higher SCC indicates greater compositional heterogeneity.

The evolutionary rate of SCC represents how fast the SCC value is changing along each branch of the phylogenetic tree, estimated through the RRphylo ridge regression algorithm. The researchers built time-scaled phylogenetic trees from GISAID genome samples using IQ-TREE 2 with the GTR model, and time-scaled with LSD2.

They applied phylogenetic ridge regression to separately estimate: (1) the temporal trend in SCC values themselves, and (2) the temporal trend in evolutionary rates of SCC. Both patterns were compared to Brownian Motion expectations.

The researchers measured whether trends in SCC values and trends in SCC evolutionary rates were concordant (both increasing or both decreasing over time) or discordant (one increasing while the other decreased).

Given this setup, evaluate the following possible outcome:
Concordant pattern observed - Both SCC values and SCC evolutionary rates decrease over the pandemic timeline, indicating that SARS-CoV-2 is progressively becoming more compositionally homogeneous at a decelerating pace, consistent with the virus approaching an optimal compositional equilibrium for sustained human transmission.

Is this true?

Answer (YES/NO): NO